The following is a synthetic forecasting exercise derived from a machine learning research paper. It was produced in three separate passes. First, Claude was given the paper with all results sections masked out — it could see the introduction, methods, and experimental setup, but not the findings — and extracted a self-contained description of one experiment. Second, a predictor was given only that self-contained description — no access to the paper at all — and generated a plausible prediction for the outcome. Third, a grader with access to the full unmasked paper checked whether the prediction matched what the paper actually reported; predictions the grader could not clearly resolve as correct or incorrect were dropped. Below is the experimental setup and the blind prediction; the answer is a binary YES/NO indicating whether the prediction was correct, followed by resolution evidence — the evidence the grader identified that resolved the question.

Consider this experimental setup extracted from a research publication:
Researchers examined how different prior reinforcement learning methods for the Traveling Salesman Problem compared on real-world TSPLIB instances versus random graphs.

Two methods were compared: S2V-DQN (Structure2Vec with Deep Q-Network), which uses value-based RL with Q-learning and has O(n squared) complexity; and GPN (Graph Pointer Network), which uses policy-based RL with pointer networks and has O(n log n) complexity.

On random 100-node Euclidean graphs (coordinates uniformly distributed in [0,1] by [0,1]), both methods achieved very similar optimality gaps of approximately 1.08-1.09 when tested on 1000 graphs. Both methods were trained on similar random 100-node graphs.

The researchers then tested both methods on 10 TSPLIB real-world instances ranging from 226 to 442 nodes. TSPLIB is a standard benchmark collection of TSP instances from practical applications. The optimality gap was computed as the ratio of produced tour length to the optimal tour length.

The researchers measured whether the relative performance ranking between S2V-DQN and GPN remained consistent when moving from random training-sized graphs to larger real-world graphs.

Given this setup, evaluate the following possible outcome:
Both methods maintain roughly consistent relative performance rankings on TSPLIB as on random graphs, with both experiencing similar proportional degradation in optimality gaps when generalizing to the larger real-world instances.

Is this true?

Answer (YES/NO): NO